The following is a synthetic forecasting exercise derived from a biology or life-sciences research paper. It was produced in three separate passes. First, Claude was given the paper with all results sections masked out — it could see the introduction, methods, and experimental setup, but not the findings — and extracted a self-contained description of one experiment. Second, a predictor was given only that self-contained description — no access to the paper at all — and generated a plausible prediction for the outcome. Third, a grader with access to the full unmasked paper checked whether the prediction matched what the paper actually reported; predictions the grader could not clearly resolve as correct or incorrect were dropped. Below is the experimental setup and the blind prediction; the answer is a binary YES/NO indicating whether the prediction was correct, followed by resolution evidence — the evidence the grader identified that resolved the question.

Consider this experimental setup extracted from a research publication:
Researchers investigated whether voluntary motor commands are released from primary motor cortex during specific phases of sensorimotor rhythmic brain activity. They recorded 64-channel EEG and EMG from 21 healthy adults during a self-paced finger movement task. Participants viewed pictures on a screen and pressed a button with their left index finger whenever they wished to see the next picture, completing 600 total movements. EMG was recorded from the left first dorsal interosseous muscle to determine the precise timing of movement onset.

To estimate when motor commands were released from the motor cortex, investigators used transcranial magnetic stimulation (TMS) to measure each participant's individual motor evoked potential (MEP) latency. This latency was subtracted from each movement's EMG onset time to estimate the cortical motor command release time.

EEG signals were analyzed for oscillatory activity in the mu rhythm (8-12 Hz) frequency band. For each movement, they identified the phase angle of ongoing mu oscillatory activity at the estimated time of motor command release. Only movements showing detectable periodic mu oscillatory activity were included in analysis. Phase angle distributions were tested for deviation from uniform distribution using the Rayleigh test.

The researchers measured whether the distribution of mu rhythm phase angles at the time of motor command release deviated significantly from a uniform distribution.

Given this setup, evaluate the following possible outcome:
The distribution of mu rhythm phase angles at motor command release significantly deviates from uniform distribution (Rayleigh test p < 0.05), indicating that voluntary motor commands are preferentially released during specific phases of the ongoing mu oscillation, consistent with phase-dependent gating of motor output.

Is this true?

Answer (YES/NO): NO